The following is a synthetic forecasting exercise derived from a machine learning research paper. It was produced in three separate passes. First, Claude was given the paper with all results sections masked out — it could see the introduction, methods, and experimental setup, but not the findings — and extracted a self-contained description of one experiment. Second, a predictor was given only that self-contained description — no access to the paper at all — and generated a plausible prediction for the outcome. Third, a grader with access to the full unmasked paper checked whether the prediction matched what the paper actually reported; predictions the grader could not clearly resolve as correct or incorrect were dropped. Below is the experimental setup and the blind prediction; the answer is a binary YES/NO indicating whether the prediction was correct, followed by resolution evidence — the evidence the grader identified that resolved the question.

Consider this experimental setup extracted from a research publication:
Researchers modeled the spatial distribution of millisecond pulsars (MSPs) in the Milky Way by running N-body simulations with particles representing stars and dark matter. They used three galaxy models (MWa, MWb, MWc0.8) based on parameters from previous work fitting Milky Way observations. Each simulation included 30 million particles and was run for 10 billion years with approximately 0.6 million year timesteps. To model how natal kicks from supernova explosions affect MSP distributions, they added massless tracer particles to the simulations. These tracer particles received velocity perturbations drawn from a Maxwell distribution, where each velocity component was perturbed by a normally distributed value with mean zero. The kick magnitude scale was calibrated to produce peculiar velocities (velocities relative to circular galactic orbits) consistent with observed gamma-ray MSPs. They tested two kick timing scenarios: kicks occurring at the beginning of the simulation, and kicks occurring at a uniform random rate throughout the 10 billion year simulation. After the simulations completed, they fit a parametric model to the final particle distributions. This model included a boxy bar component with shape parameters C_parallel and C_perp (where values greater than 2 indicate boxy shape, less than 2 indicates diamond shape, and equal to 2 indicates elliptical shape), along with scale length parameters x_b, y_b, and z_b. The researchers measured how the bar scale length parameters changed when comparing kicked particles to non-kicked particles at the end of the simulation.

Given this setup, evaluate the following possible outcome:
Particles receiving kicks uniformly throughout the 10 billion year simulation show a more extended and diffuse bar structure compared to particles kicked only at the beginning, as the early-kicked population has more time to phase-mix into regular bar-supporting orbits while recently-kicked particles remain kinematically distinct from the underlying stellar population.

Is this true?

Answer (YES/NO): NO